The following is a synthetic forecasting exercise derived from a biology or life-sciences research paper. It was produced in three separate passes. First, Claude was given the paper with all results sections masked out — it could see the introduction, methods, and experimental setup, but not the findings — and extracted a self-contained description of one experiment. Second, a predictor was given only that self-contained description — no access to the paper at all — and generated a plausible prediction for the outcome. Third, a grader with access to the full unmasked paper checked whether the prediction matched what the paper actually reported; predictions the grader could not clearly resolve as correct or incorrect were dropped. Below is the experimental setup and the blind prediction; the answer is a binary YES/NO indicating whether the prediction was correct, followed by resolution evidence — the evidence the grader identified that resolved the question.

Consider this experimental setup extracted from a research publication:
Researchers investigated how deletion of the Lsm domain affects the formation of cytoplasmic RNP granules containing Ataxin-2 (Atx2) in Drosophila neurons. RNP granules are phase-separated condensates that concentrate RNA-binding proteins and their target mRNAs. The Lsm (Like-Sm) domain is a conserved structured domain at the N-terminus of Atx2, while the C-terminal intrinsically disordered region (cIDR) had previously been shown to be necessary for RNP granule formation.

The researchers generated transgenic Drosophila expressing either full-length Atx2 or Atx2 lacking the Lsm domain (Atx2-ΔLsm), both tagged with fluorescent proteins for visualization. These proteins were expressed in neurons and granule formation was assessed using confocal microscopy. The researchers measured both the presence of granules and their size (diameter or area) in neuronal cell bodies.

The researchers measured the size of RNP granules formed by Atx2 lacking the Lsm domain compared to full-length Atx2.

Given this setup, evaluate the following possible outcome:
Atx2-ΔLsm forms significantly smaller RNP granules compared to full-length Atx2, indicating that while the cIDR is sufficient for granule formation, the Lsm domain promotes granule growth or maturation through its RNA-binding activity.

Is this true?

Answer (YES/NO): NO